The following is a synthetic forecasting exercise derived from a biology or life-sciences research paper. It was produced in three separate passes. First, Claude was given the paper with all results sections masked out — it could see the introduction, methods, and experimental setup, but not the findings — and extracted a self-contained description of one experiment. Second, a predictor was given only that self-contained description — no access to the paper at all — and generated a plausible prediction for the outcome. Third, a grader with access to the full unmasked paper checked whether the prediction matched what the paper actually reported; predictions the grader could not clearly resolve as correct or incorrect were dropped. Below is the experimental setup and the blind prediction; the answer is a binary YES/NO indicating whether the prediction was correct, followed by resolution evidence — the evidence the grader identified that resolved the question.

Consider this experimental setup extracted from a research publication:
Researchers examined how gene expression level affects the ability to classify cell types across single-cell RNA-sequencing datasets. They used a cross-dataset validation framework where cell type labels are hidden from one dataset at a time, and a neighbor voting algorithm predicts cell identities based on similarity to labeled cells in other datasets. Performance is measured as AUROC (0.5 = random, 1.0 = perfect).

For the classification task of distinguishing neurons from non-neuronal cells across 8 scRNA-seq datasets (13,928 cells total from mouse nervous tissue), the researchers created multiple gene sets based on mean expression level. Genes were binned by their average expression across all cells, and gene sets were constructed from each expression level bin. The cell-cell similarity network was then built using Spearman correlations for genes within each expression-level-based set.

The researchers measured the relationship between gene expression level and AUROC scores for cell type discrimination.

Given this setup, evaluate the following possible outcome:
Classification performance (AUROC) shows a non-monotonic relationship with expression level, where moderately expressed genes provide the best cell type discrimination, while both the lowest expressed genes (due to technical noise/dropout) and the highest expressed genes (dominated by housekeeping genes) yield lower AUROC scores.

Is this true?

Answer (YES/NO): NO